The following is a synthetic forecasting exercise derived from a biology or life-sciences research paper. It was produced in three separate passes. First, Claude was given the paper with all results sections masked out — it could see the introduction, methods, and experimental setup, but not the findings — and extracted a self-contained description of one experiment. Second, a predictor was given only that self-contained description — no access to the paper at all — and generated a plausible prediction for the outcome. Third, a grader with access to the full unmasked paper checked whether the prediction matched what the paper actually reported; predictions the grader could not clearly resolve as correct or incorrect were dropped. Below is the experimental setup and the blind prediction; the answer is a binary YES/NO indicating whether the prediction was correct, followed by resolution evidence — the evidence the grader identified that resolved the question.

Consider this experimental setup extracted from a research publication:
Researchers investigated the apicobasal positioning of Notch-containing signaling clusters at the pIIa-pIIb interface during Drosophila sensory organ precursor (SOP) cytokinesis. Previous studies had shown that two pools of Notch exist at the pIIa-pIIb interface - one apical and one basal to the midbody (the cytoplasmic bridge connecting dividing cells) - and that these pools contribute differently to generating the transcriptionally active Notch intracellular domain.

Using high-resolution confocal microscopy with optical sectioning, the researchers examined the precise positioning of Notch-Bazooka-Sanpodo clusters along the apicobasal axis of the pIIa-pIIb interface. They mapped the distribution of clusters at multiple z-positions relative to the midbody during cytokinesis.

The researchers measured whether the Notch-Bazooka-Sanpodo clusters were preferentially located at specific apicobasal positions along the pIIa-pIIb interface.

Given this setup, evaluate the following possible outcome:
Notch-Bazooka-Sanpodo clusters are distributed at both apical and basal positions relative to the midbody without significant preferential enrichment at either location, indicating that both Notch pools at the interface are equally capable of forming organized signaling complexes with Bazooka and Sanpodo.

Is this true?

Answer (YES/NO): YES